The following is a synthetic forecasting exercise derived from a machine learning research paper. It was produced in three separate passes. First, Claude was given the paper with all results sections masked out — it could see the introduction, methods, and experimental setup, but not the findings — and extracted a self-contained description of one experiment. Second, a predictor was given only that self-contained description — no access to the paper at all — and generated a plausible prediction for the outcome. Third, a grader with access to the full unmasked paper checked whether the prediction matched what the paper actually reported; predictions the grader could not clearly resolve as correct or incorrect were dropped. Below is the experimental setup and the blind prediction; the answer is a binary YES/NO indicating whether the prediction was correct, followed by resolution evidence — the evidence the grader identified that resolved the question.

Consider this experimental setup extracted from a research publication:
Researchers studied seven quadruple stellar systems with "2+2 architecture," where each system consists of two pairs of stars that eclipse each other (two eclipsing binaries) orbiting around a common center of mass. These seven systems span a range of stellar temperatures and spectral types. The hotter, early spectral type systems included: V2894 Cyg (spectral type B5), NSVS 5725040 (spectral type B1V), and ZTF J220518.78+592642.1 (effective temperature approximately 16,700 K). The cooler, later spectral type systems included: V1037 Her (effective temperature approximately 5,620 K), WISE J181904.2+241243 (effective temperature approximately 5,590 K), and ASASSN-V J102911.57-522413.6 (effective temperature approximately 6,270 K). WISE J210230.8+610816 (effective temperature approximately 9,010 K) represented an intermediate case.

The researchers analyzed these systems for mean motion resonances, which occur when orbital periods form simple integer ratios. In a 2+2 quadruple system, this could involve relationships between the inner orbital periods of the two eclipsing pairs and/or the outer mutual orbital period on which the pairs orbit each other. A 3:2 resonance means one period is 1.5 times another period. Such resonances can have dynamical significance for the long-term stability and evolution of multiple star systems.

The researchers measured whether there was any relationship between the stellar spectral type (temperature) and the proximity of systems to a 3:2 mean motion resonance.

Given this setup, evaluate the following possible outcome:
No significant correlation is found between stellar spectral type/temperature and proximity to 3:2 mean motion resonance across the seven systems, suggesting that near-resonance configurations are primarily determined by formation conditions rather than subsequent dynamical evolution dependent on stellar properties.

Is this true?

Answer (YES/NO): NO